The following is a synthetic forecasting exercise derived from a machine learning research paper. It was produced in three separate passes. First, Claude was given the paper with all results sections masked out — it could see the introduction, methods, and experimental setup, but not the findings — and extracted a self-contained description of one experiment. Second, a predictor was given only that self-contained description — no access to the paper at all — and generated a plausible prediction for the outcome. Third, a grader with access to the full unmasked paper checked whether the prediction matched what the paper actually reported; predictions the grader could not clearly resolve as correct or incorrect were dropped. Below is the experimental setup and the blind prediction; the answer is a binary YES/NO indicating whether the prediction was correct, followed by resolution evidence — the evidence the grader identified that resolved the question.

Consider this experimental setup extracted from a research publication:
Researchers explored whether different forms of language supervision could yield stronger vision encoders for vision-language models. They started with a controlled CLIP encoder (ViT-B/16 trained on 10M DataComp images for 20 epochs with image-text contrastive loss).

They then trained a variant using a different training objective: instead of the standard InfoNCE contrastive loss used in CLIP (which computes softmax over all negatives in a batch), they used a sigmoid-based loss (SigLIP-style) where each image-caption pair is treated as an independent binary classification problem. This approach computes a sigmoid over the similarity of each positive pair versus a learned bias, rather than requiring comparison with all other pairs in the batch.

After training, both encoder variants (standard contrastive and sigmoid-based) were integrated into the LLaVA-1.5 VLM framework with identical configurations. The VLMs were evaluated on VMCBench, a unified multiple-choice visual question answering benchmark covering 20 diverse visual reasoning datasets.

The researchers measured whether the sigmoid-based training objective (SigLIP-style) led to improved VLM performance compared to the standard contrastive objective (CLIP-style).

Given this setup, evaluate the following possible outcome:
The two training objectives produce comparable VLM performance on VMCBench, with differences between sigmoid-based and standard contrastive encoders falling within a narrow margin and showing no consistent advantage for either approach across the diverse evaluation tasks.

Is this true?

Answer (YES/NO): NO